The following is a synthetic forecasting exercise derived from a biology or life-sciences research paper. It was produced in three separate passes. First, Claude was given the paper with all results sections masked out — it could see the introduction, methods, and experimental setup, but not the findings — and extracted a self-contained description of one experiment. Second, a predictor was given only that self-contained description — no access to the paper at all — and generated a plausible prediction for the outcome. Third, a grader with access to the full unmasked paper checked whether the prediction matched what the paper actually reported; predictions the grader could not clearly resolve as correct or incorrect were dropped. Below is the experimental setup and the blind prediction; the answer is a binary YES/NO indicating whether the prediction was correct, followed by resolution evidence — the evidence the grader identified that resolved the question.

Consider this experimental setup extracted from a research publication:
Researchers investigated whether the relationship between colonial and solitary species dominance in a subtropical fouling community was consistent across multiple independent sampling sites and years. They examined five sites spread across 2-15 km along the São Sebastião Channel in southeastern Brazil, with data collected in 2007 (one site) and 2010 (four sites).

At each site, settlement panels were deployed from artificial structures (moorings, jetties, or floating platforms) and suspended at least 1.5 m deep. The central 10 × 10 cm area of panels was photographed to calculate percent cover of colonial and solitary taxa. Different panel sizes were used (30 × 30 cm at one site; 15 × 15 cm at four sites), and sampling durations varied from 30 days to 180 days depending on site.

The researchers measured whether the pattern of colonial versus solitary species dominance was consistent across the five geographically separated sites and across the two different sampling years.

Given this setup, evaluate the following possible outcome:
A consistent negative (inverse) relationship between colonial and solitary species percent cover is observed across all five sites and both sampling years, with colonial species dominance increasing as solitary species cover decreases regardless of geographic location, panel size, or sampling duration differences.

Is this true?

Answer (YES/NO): NO